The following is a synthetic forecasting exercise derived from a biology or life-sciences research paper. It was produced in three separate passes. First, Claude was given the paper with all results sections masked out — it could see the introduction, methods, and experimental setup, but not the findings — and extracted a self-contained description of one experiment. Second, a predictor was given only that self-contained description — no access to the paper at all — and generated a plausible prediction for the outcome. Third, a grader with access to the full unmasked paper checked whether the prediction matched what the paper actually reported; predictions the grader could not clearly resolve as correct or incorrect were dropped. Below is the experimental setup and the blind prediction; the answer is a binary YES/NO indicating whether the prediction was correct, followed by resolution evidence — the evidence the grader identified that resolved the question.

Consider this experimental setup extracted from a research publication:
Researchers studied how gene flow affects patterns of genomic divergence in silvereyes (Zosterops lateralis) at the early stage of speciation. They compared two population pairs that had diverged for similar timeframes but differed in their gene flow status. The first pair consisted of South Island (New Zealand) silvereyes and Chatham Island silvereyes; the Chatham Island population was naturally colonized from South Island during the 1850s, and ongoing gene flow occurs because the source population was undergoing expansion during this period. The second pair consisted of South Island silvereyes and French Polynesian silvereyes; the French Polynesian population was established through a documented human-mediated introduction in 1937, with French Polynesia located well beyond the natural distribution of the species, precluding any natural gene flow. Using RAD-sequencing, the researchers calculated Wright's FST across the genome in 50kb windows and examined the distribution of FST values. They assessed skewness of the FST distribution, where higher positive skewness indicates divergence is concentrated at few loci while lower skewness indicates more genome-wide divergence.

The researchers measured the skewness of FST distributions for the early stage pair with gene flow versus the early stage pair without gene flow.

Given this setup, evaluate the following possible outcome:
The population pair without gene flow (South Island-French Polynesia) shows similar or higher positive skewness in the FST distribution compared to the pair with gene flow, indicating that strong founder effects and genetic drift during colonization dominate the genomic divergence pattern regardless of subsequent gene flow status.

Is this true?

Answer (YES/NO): NO